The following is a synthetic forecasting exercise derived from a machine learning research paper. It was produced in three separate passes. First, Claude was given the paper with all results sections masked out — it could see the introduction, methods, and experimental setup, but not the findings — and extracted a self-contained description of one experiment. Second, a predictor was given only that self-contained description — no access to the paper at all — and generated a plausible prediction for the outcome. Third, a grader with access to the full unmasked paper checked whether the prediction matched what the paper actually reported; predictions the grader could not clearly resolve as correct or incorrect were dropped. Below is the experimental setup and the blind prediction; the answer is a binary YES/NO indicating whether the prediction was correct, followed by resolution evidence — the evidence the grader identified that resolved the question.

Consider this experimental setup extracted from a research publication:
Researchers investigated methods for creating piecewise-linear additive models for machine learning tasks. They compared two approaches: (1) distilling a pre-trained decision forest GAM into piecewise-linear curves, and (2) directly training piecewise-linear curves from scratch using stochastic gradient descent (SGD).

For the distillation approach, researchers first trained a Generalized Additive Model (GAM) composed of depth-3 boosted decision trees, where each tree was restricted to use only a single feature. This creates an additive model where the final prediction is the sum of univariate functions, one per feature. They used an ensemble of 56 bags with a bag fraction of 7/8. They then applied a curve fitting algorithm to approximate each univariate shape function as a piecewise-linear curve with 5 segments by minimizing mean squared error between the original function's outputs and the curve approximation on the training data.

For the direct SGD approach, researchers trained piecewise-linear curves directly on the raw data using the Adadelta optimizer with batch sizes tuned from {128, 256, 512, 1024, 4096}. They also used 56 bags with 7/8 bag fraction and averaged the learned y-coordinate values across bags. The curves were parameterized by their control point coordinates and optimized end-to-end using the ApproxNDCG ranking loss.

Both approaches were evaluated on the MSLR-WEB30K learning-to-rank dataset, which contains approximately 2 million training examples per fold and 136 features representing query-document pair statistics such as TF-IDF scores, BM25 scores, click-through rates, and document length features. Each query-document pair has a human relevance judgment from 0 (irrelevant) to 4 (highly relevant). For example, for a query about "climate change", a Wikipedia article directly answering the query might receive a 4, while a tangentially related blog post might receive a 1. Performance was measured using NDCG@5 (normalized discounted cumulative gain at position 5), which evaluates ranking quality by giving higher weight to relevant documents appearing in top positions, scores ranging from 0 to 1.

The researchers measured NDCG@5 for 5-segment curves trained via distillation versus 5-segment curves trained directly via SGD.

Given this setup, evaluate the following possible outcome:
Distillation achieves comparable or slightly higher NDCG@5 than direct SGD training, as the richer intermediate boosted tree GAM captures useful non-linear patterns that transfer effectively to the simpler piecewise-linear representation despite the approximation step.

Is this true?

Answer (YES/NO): NO